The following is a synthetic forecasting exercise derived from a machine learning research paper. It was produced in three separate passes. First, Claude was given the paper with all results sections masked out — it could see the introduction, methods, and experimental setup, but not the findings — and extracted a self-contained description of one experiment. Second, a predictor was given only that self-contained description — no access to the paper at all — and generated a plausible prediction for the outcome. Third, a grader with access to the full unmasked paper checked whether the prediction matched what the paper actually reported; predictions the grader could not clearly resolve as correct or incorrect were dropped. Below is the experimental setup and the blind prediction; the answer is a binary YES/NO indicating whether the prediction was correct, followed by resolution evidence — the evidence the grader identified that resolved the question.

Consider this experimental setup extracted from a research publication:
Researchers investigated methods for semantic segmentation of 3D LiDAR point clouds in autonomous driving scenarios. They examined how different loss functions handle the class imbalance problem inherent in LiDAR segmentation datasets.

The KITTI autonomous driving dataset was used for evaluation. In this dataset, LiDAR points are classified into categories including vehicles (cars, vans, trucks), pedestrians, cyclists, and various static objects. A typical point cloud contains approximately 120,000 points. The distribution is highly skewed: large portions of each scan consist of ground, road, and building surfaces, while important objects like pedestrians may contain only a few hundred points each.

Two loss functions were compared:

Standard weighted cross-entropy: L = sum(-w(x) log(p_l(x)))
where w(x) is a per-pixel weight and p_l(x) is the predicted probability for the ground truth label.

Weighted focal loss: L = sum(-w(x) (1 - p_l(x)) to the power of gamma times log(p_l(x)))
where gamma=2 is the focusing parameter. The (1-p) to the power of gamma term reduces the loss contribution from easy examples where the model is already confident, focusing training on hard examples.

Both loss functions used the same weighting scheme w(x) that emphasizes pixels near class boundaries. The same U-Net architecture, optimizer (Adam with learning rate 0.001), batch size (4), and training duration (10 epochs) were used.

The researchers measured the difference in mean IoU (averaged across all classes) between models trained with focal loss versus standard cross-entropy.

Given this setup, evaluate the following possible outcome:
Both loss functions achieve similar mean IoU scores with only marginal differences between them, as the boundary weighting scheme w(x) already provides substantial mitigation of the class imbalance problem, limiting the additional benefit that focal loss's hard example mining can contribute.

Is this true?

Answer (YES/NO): NO